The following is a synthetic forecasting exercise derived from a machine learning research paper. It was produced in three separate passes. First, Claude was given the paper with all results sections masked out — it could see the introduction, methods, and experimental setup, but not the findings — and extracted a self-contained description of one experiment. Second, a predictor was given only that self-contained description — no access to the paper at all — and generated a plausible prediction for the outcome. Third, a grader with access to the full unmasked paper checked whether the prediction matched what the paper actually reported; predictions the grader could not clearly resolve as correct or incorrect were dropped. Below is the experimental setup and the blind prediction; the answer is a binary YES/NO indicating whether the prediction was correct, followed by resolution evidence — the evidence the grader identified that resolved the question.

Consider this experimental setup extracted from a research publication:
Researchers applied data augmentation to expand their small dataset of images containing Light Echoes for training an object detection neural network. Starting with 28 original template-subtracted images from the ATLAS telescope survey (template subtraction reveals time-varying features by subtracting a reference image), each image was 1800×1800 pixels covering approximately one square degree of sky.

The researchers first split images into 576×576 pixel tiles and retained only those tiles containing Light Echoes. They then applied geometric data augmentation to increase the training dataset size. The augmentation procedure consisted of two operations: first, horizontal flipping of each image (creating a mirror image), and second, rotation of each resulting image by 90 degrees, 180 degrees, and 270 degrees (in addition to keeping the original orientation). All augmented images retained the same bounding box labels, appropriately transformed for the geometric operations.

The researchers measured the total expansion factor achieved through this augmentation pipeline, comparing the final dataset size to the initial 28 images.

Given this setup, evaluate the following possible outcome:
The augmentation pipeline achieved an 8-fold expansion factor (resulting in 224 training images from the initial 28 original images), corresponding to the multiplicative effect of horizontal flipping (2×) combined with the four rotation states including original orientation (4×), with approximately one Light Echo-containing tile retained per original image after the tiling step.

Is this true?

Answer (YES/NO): YES